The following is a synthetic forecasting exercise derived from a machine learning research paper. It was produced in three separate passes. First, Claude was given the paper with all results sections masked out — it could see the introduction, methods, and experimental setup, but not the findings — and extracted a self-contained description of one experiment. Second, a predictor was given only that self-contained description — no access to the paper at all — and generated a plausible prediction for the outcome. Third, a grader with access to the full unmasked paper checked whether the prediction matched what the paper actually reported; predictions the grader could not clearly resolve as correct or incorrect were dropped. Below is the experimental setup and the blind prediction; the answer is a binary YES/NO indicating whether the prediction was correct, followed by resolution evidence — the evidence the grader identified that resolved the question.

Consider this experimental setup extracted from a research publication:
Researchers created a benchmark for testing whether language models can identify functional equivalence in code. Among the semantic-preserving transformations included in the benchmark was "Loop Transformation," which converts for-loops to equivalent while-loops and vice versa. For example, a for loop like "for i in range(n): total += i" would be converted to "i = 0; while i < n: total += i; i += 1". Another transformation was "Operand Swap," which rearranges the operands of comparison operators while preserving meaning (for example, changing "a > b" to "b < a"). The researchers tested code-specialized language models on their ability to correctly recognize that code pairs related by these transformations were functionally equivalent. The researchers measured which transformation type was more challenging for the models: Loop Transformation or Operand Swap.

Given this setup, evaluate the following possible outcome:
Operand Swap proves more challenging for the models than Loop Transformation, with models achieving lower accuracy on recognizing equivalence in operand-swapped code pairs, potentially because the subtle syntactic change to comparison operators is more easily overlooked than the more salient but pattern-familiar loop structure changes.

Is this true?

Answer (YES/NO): YES